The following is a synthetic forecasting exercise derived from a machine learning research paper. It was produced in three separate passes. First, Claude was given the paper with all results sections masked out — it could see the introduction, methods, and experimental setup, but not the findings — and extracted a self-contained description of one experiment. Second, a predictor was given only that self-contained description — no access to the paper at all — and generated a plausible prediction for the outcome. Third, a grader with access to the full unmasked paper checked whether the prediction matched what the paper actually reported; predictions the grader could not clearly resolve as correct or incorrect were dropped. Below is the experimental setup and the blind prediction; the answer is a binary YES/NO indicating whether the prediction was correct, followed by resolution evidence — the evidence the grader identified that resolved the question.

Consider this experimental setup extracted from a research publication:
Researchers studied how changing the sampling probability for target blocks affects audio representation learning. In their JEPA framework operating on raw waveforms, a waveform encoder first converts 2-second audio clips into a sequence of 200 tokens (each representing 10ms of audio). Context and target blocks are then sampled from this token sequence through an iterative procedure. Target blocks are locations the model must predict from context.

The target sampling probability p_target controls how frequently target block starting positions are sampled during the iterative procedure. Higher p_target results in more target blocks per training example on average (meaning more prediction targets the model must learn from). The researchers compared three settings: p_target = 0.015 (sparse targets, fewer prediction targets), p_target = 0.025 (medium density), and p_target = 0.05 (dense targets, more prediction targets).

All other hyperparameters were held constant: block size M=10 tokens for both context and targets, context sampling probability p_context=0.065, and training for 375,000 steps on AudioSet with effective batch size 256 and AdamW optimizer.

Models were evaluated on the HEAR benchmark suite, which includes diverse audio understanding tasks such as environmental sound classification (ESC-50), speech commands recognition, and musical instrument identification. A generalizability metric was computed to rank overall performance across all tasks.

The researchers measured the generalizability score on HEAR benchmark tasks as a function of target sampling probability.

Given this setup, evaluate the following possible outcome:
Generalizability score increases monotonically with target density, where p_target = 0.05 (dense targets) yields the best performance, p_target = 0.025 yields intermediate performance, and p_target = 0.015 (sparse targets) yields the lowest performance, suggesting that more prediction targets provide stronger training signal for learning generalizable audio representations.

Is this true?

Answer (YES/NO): NO